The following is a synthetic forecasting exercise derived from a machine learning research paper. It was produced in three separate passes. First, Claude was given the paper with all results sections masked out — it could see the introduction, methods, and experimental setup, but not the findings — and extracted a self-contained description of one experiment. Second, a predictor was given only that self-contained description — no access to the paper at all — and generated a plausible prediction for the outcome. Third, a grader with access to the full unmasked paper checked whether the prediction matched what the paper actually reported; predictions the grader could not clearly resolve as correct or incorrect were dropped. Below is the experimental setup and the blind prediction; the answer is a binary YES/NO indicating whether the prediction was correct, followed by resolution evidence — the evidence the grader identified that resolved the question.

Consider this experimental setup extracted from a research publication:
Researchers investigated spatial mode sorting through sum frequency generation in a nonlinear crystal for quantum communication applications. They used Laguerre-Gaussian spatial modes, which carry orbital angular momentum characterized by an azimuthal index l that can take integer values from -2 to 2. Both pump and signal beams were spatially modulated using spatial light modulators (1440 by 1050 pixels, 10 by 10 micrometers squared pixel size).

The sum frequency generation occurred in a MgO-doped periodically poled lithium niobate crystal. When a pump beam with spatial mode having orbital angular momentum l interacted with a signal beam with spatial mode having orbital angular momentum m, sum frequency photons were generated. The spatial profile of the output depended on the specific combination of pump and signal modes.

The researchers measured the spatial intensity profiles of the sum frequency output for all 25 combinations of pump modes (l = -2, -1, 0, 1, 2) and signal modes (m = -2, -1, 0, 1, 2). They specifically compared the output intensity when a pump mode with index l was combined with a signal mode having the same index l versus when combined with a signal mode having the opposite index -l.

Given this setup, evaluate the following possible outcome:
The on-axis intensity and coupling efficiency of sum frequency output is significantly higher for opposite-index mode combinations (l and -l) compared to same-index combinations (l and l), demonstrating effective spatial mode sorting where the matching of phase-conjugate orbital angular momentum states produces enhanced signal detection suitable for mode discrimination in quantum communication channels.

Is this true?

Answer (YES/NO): YES